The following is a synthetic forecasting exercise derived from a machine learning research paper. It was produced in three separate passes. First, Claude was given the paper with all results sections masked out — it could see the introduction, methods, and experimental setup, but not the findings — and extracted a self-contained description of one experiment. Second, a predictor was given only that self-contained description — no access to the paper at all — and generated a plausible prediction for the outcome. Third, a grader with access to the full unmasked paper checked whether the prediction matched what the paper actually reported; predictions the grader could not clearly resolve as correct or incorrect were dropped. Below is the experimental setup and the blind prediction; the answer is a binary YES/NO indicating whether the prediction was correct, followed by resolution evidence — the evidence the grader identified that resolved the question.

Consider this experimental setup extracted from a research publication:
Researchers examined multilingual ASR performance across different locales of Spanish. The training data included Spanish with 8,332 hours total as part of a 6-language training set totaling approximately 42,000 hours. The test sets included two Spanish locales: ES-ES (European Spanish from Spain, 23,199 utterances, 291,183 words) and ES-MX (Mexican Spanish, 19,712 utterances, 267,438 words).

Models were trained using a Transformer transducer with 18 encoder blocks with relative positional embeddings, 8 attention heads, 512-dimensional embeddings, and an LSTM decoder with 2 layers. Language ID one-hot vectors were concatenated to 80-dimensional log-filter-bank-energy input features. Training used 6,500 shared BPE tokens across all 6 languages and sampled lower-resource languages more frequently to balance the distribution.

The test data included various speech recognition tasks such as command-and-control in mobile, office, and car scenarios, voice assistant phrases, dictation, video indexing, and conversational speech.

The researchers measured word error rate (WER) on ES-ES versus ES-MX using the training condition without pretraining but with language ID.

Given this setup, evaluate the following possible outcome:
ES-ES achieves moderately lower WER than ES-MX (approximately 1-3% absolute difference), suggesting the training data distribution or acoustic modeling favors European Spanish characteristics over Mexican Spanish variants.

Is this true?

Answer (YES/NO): YES